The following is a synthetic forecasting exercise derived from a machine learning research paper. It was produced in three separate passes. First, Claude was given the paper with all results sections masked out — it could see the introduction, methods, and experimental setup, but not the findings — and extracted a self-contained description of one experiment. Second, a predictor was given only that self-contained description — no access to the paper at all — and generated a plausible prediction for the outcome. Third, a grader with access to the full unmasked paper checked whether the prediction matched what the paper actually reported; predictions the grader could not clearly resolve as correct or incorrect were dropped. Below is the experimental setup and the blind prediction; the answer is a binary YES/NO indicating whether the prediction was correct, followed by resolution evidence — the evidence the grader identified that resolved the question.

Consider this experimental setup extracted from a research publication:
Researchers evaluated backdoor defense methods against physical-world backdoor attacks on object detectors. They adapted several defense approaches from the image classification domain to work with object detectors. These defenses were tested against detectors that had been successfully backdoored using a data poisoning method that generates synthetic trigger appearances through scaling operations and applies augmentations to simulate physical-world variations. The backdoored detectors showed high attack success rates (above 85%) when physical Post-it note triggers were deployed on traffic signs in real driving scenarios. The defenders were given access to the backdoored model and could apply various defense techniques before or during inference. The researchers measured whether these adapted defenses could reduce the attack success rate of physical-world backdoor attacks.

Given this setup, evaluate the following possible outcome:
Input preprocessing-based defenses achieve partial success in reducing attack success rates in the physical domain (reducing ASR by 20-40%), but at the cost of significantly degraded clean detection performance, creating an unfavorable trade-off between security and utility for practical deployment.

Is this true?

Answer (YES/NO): NO